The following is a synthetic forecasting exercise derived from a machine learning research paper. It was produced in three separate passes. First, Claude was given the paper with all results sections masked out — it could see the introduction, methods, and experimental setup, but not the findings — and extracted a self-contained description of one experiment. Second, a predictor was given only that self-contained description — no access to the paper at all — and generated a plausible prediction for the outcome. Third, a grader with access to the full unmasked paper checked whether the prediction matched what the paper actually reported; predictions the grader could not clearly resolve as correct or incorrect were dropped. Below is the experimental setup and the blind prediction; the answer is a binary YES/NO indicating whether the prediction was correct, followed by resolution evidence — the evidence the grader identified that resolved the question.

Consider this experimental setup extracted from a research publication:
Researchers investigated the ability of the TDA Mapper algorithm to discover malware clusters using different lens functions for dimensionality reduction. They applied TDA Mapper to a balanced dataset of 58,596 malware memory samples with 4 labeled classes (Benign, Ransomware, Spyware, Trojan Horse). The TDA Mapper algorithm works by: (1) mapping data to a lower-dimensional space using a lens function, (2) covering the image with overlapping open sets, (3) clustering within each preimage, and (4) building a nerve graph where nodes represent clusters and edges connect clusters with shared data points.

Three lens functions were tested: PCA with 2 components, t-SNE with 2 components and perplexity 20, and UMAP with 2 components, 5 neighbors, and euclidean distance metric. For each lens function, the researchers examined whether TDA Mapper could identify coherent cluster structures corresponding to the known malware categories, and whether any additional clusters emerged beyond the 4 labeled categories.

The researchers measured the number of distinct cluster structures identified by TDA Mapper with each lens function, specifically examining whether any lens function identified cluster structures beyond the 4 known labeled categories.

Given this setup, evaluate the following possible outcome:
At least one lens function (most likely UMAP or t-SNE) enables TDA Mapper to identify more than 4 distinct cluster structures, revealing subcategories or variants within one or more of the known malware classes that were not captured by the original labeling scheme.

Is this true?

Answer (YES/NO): NO